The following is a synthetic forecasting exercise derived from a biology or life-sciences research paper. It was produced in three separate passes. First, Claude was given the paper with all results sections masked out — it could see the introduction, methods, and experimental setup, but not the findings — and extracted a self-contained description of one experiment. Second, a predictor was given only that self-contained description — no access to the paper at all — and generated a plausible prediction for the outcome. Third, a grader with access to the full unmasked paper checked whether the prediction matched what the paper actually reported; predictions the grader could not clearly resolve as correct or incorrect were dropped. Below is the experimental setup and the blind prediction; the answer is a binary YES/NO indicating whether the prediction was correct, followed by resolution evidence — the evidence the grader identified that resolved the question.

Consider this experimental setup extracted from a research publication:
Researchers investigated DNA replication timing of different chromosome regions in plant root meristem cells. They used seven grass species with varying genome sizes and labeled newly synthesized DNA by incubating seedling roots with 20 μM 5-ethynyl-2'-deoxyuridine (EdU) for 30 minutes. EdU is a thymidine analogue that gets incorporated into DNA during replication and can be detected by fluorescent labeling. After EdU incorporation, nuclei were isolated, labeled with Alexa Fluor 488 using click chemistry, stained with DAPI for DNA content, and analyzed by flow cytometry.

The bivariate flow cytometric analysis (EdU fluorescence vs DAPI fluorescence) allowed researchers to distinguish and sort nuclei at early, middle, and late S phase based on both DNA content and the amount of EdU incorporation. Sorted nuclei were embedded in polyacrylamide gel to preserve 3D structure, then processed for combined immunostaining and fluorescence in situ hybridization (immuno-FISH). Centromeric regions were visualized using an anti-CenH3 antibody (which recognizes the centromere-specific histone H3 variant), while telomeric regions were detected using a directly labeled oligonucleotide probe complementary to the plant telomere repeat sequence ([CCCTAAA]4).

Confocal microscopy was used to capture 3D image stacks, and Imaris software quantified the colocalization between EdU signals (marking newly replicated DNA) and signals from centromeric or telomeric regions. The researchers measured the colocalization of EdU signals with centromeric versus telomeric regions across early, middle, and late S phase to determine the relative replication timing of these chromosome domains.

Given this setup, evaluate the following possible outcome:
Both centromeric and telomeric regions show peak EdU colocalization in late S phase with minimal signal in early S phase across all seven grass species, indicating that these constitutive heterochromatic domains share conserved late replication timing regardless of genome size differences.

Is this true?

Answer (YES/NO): NO